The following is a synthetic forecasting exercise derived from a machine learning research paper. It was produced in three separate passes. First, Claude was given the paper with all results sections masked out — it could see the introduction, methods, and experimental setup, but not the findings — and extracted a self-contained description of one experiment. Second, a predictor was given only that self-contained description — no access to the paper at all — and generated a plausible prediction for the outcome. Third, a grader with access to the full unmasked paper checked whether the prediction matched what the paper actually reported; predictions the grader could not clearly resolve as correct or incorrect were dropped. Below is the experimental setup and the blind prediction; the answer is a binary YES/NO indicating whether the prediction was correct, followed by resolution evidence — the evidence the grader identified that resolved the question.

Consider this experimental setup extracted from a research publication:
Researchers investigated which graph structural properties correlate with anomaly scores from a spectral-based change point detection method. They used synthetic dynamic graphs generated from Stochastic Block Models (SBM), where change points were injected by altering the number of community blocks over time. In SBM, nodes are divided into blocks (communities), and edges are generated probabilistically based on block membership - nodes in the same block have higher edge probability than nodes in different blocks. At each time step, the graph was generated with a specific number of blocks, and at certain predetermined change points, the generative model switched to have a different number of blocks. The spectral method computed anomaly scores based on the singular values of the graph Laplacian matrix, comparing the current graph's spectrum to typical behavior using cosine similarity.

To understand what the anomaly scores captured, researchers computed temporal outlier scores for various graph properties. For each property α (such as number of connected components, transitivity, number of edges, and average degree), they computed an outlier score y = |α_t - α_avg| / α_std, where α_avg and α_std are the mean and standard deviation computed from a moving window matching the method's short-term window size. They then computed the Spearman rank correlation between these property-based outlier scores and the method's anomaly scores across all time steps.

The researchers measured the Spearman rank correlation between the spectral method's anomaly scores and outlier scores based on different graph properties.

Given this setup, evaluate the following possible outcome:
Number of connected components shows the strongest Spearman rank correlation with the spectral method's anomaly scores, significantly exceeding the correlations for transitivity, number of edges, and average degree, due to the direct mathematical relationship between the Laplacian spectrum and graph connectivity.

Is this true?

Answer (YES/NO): NO